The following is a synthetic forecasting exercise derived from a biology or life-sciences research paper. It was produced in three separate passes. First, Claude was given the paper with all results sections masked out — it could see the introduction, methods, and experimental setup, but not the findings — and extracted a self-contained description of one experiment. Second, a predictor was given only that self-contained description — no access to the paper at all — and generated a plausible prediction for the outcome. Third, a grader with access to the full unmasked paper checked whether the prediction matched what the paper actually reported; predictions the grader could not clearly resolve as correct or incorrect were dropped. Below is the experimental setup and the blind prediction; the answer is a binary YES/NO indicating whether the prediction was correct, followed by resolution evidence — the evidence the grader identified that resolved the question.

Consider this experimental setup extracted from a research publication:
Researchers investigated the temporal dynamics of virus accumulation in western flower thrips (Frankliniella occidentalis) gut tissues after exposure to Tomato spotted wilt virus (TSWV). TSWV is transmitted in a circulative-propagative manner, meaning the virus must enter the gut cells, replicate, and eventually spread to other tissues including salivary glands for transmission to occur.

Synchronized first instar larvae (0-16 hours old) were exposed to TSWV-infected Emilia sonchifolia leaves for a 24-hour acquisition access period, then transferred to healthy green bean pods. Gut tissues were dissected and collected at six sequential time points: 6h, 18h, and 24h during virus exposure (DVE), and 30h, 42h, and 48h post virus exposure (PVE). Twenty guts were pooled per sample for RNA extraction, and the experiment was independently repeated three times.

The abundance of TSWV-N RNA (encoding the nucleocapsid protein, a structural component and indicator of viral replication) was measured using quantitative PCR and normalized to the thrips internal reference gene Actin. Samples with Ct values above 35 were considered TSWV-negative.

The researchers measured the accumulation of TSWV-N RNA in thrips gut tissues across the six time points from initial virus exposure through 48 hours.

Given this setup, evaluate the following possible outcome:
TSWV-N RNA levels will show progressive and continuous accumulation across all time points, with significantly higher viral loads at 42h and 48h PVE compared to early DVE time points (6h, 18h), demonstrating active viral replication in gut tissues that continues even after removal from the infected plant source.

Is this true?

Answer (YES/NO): YES